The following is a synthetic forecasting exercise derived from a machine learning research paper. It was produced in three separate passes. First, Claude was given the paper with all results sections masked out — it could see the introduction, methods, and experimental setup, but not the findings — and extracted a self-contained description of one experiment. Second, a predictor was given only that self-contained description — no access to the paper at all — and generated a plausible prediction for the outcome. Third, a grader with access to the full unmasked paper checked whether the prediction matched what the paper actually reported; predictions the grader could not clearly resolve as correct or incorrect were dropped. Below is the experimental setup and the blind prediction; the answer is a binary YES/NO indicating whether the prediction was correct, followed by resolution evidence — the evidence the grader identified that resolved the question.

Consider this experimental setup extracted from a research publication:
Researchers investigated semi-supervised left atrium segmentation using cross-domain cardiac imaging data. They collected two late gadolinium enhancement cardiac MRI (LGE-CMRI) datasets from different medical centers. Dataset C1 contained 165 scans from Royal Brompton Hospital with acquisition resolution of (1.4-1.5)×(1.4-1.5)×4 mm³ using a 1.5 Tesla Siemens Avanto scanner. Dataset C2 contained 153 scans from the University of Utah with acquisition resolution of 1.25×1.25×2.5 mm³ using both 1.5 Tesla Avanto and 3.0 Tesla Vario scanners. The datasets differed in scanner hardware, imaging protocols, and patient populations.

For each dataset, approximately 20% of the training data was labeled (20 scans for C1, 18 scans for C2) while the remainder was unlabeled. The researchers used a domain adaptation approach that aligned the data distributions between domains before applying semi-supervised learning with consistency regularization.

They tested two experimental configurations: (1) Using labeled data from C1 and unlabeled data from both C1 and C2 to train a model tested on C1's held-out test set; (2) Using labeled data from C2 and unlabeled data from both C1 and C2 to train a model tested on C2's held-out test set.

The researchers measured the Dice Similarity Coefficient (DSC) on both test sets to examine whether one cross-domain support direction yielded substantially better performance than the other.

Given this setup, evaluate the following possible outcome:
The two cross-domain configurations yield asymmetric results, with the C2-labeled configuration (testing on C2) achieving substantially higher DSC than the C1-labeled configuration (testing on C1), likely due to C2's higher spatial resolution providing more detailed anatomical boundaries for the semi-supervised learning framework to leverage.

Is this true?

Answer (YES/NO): NO